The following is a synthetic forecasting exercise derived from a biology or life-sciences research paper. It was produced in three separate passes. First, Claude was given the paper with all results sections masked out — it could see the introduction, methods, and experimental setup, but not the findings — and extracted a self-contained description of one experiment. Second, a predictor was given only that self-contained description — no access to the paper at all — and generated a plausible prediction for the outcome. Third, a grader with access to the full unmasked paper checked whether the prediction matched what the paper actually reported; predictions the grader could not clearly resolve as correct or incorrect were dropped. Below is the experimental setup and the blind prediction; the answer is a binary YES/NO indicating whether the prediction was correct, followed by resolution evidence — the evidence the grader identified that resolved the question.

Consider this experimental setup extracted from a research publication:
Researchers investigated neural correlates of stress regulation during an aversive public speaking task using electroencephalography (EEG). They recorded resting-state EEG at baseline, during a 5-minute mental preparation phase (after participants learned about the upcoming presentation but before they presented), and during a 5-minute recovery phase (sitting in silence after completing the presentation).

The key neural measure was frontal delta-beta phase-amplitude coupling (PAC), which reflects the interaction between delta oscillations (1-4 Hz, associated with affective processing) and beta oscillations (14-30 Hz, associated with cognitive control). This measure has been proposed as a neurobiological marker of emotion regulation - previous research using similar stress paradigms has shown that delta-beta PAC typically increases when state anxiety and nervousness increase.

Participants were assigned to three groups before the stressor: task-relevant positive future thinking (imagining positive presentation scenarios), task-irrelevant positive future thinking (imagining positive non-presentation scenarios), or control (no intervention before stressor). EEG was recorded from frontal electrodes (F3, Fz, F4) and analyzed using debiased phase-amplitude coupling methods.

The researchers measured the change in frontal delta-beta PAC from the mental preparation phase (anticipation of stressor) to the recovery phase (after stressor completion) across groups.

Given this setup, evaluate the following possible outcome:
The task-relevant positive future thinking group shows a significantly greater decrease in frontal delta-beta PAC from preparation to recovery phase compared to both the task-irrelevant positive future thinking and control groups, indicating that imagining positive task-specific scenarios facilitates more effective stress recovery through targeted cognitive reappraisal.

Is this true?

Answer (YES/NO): NO